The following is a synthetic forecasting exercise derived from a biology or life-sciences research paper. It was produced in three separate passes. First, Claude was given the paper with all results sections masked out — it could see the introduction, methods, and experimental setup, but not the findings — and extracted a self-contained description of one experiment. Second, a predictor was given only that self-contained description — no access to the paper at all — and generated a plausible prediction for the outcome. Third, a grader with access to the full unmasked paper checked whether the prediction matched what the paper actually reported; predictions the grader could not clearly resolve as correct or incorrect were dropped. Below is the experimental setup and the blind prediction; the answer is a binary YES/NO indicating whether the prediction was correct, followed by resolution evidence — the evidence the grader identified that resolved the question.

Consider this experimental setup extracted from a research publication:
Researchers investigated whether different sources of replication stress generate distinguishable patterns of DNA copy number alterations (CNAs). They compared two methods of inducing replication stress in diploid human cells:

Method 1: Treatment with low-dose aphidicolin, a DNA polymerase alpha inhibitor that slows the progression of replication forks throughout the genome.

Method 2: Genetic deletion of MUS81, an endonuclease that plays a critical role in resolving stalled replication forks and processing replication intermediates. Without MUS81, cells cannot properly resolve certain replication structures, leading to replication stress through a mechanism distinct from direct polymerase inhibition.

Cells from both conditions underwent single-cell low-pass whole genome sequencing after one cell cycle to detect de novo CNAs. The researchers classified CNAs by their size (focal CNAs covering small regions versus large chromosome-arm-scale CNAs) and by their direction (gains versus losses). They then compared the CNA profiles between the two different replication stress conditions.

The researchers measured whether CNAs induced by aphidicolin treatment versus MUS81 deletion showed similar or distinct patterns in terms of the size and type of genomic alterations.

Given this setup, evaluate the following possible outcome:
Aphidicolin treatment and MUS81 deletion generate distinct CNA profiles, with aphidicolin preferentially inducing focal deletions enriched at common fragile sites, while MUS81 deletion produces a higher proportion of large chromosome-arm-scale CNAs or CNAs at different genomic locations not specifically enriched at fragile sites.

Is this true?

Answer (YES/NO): NO